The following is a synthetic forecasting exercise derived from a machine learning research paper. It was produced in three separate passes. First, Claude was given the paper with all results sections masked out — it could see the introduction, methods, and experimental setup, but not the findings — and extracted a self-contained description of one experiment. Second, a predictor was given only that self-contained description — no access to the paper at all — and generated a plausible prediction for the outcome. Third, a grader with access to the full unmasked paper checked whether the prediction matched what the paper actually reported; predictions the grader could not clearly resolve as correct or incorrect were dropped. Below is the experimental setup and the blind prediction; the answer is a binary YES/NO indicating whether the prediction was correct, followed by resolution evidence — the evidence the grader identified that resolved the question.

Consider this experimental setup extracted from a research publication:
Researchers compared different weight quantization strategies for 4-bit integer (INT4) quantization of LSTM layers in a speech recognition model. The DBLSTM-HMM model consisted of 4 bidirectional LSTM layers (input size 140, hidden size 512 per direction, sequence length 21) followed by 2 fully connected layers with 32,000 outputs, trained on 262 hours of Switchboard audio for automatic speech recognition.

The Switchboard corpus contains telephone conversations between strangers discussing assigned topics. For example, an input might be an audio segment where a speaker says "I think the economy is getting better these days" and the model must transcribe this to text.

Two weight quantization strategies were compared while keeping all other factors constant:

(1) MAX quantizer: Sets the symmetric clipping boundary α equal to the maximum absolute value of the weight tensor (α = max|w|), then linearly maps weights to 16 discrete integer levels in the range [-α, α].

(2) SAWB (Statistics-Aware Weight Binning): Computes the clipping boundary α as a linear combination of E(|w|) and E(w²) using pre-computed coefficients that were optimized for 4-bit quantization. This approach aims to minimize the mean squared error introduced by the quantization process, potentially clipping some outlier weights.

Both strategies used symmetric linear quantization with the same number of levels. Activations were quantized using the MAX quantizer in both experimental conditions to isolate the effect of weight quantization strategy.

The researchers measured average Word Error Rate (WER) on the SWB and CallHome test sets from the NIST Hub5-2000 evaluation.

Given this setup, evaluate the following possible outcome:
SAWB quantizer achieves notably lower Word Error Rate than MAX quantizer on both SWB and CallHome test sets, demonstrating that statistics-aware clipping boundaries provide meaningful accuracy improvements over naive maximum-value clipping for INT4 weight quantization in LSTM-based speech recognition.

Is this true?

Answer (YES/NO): YES